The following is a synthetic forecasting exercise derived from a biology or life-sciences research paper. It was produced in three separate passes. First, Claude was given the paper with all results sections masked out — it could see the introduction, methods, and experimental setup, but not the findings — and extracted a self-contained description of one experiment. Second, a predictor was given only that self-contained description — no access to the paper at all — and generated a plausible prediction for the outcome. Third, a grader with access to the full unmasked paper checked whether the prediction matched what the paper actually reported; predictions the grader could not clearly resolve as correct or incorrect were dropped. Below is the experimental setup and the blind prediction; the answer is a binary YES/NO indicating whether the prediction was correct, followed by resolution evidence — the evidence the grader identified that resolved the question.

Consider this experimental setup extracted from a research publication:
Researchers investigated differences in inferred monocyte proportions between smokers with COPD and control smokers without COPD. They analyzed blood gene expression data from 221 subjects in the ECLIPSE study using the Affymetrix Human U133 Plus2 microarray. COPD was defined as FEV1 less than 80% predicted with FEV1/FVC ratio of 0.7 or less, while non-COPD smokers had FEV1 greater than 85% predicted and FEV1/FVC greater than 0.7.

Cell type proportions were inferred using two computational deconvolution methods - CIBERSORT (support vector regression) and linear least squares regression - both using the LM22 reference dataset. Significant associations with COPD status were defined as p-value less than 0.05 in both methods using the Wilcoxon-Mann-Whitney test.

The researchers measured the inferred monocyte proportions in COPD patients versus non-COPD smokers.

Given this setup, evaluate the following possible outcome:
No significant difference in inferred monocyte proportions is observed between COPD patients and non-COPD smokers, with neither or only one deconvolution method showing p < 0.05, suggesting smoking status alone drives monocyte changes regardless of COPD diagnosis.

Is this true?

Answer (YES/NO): NO